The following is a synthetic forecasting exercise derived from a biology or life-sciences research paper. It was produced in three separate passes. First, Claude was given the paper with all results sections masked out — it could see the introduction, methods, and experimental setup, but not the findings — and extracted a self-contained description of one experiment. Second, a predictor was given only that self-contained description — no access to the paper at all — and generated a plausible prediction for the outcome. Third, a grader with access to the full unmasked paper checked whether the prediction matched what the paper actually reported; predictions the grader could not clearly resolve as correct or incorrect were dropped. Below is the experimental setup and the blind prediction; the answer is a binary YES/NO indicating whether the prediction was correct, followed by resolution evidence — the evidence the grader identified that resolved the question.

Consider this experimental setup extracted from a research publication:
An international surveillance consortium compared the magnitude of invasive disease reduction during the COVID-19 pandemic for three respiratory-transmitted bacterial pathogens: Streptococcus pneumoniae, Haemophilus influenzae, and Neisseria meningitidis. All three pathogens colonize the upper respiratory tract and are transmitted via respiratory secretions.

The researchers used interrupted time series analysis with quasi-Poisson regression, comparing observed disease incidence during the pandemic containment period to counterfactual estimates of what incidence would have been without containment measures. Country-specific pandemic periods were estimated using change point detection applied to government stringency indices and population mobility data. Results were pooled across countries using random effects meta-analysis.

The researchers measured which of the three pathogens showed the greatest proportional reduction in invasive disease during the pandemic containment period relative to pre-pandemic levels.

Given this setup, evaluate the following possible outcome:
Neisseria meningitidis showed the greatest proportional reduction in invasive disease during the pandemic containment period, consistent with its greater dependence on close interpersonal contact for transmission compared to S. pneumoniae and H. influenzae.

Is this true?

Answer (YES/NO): YES